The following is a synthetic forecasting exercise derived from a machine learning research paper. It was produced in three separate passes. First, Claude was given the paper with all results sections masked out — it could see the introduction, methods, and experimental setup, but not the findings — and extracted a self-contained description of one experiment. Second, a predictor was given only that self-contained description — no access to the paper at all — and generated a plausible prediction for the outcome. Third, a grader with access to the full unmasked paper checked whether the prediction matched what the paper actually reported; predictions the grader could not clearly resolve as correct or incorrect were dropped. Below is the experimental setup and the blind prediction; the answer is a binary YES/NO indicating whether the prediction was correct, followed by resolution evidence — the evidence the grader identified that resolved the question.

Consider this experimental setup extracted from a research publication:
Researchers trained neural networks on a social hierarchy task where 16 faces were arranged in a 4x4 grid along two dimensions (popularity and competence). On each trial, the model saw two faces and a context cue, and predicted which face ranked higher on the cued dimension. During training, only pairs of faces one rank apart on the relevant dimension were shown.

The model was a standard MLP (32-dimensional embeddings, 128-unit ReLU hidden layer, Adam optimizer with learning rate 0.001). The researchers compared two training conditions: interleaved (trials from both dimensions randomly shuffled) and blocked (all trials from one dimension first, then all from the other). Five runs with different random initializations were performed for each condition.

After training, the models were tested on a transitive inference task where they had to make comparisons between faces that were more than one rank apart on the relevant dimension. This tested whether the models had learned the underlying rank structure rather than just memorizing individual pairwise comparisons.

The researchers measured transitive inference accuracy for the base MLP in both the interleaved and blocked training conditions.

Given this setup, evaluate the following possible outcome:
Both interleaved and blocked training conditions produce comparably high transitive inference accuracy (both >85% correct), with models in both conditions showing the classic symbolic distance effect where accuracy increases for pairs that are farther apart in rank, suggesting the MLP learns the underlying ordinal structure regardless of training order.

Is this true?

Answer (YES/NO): NO